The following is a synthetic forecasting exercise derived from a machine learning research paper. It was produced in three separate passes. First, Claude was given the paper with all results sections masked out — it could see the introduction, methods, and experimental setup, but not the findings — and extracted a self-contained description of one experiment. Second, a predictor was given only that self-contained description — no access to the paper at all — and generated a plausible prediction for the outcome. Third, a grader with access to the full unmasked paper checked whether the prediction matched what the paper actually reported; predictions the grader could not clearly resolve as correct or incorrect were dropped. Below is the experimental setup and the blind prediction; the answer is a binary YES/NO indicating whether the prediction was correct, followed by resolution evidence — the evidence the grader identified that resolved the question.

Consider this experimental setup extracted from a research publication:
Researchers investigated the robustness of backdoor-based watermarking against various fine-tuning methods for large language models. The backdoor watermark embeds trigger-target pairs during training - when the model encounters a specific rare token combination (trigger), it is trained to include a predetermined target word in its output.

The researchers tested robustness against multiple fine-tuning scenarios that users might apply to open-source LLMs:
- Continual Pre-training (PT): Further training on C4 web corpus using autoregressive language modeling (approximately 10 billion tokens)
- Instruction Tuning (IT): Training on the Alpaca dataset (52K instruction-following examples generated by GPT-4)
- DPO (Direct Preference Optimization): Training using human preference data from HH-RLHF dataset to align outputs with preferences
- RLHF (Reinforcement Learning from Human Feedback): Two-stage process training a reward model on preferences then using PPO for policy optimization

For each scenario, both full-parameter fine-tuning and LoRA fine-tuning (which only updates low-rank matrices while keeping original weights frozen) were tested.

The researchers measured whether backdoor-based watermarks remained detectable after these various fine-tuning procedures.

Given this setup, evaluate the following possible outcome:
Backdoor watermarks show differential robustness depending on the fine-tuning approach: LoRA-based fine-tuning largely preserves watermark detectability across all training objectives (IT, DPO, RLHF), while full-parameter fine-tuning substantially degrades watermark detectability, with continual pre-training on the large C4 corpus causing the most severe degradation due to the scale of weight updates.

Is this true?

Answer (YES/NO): NO